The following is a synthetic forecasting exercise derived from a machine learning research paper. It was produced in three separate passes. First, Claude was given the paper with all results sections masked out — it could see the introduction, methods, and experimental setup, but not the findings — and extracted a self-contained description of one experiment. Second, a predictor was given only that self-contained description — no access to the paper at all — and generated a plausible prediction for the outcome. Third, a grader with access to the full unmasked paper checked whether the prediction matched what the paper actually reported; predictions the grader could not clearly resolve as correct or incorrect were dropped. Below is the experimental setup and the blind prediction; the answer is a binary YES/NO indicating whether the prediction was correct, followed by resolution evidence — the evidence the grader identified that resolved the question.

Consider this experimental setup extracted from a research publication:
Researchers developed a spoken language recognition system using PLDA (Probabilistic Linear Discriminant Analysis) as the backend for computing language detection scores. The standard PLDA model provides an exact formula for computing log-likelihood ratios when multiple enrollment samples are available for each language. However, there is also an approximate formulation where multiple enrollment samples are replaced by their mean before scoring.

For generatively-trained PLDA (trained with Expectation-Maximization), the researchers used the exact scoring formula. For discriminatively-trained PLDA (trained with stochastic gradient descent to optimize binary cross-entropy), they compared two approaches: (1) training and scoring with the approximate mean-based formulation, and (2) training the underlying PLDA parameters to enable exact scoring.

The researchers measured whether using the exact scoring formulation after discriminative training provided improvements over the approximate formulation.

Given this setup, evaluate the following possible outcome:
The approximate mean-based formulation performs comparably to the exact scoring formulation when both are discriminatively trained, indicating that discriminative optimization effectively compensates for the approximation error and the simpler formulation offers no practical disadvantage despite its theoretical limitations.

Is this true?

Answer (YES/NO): YES